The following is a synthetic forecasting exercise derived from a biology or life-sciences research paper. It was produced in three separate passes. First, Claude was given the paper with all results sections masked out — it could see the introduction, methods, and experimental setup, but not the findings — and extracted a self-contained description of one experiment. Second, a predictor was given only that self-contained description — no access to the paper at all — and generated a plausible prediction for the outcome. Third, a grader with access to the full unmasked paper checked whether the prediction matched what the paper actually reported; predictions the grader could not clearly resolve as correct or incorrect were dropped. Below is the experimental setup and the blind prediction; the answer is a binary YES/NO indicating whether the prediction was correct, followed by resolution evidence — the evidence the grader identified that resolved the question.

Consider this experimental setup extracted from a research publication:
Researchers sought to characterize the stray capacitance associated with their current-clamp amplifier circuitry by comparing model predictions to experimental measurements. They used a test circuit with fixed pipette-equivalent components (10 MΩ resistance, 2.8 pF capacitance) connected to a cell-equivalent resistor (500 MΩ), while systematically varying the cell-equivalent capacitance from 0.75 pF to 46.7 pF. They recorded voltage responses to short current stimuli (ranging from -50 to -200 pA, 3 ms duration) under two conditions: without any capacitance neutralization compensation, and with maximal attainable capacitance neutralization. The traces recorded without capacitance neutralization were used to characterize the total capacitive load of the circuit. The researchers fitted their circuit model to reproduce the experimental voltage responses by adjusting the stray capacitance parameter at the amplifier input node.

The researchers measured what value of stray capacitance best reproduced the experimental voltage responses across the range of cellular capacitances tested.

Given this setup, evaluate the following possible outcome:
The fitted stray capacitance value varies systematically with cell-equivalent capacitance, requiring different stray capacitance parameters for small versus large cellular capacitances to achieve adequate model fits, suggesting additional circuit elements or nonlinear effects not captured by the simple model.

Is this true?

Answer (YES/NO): NO